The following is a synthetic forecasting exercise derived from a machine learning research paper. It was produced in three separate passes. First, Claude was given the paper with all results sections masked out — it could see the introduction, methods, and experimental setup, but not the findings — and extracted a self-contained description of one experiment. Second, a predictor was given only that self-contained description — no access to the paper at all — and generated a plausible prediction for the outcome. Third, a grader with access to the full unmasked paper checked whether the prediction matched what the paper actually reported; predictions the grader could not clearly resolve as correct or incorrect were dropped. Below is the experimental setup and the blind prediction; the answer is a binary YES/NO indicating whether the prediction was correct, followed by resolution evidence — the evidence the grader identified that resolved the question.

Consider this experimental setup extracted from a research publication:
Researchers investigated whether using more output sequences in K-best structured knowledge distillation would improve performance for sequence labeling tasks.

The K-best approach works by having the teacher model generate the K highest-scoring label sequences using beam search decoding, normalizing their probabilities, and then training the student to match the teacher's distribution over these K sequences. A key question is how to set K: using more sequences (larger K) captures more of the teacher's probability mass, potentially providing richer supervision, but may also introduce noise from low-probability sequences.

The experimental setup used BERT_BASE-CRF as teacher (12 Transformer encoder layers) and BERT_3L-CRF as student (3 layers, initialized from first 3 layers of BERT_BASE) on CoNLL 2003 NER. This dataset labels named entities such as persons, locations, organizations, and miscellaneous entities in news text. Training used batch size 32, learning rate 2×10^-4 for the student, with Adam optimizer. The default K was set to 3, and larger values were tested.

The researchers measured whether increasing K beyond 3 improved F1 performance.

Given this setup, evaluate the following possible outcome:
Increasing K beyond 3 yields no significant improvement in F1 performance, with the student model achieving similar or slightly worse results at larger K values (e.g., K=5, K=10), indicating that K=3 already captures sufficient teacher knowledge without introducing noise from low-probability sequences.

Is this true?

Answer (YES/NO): YES